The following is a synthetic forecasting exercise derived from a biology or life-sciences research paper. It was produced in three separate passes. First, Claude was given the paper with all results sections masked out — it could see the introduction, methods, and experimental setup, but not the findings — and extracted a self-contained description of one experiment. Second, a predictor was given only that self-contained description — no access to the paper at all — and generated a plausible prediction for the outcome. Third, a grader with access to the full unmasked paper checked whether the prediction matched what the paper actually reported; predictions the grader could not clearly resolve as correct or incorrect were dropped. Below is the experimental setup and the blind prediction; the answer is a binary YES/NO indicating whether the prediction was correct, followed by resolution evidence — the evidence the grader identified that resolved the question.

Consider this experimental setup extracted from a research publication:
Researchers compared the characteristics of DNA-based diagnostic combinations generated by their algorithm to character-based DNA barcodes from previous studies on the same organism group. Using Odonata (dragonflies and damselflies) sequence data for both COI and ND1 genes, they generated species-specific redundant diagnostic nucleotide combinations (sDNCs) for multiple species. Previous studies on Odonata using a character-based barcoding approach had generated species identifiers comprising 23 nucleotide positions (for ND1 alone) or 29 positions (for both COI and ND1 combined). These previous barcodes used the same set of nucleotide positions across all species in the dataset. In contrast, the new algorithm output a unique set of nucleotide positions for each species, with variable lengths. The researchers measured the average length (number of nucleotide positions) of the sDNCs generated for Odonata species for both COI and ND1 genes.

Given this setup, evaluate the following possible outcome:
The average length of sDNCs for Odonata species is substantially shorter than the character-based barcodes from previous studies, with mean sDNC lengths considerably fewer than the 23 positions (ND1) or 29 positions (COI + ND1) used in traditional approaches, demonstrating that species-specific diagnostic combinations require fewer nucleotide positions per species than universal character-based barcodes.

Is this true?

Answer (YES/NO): YES